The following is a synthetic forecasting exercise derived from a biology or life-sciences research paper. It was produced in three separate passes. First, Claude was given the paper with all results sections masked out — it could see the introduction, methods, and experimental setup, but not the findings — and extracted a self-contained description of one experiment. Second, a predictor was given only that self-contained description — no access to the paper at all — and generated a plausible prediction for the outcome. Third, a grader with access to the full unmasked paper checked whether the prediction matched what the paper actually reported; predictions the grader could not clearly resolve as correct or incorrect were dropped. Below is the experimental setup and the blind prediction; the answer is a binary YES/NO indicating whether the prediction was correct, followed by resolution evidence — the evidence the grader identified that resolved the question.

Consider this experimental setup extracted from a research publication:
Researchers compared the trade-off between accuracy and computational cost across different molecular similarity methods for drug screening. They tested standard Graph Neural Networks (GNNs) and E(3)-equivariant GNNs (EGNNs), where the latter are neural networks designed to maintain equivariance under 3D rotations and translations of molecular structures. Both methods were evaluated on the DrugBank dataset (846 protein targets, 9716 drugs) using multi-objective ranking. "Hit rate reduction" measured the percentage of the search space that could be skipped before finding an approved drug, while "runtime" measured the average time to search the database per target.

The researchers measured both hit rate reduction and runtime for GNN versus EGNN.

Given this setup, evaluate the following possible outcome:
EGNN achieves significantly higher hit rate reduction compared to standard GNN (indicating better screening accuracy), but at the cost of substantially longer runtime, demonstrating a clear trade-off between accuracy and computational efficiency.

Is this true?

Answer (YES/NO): YES